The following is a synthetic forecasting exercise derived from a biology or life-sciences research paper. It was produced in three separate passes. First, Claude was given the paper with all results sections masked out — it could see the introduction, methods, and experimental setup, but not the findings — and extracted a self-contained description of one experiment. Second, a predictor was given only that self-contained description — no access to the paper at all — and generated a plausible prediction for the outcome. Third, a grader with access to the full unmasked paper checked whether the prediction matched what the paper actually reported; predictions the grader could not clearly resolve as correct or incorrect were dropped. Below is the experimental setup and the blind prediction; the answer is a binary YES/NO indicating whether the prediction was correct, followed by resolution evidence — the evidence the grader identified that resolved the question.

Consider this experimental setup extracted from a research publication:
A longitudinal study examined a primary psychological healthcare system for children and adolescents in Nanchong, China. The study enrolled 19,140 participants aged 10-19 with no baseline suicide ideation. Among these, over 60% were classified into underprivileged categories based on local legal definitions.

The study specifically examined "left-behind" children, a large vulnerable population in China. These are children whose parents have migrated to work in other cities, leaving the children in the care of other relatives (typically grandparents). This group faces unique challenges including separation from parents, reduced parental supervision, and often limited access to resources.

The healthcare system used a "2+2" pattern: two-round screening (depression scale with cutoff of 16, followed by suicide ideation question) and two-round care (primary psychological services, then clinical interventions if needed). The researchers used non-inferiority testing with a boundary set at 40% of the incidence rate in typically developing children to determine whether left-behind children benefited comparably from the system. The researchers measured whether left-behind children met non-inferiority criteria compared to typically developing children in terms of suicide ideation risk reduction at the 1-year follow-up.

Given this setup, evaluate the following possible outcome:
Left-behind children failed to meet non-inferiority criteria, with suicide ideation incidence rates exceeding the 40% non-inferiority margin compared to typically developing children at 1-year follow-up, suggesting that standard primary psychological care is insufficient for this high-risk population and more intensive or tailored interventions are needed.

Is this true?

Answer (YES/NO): NO